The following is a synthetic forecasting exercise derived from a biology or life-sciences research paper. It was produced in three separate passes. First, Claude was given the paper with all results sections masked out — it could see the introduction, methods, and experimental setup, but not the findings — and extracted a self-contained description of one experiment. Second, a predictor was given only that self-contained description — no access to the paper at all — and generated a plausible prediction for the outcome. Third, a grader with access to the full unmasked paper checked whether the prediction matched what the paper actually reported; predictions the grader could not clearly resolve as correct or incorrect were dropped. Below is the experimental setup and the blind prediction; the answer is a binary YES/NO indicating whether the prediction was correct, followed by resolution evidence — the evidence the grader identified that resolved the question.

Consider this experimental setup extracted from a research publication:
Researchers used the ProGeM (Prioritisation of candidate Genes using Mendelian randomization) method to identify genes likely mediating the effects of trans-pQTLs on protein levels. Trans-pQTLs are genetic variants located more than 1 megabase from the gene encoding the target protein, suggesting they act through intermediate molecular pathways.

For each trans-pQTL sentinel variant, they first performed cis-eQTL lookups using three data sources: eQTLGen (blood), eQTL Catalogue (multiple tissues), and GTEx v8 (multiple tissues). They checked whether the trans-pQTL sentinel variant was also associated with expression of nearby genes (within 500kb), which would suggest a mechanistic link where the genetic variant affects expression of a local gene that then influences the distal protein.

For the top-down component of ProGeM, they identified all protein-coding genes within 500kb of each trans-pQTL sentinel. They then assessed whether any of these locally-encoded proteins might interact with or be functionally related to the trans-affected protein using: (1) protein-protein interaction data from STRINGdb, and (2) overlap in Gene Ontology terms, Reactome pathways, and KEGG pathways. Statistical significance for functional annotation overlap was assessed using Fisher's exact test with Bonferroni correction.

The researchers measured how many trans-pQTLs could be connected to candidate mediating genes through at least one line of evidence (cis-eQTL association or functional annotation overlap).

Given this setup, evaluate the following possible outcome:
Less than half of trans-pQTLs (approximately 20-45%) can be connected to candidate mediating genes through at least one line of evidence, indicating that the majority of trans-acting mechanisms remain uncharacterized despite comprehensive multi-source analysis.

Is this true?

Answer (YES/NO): NO